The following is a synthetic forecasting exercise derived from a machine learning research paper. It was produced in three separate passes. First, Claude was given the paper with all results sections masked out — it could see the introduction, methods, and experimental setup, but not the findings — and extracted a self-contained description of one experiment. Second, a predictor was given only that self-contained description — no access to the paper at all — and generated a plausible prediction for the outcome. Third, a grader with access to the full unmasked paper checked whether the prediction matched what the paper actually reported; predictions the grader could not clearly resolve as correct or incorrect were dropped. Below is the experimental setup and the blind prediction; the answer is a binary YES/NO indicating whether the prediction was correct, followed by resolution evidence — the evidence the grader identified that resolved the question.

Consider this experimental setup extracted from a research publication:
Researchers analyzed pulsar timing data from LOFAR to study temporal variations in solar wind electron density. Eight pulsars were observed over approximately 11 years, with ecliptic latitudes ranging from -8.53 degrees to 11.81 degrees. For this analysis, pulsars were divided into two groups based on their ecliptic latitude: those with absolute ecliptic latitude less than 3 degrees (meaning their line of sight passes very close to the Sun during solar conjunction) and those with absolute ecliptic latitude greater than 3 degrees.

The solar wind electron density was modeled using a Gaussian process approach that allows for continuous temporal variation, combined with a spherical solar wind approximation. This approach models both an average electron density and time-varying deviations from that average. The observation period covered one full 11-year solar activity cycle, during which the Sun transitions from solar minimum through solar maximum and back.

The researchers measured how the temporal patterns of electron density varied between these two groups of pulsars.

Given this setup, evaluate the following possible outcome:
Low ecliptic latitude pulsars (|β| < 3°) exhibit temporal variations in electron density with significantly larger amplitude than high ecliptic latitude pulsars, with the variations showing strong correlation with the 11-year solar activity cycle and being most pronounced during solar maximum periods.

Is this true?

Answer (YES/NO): NO